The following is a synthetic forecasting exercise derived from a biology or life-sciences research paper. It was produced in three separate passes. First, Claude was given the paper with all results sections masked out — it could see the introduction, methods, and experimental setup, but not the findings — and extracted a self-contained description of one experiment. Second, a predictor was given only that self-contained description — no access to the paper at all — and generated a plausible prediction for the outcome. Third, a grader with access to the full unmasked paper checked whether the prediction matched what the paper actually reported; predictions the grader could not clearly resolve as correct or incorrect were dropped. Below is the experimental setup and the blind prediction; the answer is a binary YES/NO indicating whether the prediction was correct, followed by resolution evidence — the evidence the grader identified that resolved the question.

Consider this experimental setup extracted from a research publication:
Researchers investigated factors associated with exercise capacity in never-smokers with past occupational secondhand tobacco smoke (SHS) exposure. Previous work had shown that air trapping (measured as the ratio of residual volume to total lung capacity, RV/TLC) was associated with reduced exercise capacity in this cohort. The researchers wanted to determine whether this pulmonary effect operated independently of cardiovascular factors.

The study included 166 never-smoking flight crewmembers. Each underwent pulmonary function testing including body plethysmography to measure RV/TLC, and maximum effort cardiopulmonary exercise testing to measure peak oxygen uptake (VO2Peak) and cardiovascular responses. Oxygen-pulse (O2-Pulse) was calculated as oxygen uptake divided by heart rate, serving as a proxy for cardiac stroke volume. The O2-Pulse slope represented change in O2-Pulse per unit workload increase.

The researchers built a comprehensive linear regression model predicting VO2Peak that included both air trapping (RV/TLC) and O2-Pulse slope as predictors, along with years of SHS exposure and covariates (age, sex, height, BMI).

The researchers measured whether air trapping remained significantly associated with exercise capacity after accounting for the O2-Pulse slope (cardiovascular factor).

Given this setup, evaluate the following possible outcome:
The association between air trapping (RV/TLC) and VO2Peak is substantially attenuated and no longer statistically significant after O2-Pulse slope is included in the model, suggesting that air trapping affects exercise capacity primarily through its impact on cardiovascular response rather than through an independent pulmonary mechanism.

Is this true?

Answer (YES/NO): NO